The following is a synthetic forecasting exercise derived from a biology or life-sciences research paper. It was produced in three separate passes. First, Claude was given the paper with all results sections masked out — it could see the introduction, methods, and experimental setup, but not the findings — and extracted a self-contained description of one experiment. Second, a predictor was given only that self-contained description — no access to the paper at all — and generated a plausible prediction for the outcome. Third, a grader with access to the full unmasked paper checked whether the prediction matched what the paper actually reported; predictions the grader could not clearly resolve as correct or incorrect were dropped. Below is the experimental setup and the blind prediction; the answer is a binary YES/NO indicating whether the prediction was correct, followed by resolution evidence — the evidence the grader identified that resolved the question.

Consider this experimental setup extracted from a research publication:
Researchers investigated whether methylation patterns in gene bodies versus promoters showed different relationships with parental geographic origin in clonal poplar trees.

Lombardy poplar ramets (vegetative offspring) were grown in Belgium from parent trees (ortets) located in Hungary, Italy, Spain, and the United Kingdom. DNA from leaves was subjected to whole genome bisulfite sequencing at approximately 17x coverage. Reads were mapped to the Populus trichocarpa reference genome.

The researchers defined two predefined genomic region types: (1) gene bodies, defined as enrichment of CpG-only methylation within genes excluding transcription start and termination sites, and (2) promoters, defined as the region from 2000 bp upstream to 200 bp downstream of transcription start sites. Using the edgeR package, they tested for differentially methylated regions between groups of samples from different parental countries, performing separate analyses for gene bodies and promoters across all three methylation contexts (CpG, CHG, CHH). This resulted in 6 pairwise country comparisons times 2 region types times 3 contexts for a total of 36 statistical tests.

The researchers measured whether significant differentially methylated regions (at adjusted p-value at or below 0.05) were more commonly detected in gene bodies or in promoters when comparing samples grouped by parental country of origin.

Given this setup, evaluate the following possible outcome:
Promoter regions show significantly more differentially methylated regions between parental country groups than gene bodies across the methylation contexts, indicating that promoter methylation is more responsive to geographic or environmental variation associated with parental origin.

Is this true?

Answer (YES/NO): NO